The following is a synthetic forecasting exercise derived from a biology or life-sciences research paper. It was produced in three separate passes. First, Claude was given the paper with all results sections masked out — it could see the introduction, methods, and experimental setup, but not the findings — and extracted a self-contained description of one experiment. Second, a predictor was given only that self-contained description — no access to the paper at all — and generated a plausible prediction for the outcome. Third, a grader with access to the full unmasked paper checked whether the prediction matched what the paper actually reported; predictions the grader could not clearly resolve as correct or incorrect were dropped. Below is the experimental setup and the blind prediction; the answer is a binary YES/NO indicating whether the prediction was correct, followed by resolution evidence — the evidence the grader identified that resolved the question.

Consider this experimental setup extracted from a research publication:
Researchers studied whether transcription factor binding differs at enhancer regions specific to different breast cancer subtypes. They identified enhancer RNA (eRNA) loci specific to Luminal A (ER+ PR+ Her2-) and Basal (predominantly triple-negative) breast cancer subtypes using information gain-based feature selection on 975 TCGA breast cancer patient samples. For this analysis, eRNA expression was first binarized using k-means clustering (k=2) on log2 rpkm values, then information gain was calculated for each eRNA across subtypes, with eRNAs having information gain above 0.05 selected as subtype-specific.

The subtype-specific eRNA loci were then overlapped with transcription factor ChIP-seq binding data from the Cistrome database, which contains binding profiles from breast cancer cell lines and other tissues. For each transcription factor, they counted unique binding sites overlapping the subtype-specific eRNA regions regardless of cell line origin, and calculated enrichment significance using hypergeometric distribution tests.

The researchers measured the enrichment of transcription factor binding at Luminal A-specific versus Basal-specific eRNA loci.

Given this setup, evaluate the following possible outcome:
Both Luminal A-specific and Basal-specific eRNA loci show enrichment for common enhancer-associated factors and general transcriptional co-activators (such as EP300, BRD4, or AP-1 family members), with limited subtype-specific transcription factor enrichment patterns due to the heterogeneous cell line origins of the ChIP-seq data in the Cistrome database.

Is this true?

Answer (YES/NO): NO